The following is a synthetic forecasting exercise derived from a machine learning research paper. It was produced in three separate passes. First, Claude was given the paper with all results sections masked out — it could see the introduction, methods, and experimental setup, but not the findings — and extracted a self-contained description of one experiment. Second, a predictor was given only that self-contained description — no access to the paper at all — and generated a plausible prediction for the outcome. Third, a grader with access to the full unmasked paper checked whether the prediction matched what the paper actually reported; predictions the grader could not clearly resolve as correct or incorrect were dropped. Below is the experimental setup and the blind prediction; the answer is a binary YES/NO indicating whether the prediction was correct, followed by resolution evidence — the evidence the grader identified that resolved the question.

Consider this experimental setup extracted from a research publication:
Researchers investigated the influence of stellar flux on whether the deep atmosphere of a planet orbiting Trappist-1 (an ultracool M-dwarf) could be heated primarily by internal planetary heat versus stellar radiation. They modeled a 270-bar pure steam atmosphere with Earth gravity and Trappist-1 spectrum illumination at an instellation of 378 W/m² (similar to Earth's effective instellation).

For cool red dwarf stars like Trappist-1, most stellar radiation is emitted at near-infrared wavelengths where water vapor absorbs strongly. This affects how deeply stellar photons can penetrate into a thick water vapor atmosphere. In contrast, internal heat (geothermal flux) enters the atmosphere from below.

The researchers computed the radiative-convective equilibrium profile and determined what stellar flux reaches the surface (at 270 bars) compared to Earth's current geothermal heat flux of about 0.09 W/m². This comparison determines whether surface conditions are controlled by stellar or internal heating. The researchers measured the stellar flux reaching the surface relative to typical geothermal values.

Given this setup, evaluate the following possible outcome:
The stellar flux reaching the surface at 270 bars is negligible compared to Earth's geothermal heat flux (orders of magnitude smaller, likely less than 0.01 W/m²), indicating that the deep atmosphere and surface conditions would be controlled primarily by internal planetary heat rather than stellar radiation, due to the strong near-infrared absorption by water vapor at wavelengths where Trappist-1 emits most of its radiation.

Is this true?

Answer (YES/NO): YES